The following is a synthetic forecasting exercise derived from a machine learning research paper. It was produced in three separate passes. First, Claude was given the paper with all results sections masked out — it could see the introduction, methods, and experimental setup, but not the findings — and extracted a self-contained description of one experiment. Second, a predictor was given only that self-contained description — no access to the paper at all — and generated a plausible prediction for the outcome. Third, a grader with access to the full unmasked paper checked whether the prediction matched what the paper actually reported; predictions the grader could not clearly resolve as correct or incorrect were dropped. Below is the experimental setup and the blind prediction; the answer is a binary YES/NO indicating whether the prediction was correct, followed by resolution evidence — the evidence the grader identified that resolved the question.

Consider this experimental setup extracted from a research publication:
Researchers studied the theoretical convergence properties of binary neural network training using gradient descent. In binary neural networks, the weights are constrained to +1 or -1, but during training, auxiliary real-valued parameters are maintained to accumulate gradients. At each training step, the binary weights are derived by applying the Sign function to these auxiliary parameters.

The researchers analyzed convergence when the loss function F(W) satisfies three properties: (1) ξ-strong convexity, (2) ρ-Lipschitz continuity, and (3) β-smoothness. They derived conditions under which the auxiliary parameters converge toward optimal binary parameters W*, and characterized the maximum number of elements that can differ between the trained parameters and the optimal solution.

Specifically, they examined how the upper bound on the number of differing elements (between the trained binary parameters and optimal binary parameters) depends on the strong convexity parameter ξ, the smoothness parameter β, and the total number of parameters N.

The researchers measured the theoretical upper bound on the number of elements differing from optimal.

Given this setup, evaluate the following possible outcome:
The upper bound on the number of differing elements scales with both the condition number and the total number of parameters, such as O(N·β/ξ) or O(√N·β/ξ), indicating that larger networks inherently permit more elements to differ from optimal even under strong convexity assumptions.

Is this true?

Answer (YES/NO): NO